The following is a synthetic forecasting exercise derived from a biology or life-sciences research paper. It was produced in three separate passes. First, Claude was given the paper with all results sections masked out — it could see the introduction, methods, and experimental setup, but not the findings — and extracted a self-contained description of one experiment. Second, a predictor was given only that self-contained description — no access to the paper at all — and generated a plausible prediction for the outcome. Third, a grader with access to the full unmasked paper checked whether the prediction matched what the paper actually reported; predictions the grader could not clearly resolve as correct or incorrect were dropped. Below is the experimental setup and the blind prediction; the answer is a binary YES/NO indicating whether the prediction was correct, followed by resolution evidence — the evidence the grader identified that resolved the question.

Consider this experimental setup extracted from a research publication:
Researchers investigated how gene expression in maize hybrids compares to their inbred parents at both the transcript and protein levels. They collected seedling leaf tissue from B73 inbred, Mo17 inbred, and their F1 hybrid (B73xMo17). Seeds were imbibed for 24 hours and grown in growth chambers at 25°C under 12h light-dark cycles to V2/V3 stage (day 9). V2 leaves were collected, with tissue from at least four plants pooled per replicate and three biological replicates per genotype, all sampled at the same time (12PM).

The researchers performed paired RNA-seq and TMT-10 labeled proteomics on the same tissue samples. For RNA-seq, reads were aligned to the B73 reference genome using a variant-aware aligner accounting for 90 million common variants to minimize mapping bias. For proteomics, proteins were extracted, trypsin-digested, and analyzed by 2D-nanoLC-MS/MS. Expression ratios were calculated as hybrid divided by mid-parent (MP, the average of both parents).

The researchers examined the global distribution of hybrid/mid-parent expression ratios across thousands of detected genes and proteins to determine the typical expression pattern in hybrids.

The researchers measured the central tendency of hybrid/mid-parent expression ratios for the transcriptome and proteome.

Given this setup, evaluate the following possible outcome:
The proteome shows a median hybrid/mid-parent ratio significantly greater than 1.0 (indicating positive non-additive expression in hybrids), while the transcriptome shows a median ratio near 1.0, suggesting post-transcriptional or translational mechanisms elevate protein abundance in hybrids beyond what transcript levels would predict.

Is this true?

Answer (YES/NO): NO